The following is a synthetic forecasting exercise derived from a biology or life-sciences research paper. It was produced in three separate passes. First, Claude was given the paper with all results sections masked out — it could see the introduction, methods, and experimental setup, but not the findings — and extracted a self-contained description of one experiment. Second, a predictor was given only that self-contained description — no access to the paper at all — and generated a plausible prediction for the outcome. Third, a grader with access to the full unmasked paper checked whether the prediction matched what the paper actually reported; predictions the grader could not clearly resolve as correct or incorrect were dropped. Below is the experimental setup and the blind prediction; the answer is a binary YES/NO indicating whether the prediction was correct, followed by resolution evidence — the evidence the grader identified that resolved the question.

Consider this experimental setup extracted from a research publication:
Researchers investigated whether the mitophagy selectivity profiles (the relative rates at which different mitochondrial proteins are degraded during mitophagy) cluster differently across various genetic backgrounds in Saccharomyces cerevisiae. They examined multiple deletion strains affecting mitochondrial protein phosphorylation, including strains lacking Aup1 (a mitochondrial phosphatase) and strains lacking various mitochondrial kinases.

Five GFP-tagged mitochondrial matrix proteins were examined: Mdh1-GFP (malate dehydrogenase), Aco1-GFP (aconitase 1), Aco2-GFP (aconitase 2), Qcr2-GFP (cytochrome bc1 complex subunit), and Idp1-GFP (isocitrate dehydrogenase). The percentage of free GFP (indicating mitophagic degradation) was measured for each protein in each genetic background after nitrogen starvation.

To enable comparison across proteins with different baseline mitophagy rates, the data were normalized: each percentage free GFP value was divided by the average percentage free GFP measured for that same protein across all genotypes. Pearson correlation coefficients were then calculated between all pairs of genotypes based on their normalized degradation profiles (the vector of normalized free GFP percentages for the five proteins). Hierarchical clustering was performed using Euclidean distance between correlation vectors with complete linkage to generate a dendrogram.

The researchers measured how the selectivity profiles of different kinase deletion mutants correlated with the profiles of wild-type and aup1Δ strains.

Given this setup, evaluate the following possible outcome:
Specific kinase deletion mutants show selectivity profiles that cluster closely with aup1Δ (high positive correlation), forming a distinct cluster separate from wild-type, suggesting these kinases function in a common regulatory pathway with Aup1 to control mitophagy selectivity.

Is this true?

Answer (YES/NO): YES